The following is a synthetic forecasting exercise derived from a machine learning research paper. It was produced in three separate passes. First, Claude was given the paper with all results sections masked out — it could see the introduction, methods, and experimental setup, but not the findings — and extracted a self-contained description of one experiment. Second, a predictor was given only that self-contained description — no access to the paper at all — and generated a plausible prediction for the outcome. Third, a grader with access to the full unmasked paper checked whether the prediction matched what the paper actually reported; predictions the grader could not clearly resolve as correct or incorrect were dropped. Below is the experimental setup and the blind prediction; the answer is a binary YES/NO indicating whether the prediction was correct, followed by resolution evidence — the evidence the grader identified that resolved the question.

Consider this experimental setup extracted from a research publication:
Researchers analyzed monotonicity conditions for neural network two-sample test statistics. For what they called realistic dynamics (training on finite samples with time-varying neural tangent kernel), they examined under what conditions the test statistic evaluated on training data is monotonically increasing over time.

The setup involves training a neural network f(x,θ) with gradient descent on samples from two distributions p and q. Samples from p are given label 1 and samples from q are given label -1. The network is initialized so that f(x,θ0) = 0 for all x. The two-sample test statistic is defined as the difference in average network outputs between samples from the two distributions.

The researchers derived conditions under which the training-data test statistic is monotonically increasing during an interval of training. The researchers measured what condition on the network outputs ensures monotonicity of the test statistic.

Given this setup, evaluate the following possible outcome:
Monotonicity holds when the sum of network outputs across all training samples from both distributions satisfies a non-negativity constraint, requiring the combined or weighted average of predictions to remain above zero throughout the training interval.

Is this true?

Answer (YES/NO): NO